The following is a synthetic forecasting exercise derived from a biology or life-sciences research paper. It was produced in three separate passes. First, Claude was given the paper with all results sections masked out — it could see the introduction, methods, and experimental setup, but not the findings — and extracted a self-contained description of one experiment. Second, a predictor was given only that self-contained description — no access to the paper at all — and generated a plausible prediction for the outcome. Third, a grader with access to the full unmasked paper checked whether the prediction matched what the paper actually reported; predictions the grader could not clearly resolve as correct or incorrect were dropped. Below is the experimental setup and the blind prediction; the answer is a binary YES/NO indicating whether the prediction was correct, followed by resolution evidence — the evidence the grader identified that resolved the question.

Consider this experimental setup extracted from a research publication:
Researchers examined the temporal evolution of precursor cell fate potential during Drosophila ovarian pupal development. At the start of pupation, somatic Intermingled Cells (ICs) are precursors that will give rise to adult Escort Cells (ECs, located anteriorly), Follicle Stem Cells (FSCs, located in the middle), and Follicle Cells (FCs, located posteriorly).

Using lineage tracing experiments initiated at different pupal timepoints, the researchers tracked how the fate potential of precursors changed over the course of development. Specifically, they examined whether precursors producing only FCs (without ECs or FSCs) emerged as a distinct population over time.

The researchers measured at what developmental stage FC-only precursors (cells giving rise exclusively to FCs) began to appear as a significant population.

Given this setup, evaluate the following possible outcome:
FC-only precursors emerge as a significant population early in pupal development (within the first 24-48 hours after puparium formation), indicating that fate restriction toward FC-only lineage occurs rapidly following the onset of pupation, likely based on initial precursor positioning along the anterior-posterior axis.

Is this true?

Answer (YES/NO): NO